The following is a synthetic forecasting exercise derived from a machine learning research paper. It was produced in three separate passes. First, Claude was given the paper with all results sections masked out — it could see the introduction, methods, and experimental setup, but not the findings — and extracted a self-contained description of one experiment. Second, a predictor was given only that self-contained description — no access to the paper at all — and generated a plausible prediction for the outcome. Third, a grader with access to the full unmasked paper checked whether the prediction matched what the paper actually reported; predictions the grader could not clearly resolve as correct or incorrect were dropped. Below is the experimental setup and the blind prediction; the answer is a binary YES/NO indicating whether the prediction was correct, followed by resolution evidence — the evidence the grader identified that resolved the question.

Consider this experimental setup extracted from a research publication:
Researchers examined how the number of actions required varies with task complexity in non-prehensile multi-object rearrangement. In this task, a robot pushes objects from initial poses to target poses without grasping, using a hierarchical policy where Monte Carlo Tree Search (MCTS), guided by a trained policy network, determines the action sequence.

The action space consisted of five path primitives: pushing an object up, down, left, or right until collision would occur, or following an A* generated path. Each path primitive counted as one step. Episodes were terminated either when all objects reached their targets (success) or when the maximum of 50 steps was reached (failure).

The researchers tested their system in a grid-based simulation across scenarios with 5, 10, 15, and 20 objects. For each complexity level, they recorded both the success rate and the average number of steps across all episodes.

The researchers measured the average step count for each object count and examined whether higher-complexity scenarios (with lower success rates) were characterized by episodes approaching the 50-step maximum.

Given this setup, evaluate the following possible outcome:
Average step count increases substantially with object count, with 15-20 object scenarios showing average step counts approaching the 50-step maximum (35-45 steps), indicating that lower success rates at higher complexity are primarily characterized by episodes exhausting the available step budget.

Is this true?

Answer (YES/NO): NO